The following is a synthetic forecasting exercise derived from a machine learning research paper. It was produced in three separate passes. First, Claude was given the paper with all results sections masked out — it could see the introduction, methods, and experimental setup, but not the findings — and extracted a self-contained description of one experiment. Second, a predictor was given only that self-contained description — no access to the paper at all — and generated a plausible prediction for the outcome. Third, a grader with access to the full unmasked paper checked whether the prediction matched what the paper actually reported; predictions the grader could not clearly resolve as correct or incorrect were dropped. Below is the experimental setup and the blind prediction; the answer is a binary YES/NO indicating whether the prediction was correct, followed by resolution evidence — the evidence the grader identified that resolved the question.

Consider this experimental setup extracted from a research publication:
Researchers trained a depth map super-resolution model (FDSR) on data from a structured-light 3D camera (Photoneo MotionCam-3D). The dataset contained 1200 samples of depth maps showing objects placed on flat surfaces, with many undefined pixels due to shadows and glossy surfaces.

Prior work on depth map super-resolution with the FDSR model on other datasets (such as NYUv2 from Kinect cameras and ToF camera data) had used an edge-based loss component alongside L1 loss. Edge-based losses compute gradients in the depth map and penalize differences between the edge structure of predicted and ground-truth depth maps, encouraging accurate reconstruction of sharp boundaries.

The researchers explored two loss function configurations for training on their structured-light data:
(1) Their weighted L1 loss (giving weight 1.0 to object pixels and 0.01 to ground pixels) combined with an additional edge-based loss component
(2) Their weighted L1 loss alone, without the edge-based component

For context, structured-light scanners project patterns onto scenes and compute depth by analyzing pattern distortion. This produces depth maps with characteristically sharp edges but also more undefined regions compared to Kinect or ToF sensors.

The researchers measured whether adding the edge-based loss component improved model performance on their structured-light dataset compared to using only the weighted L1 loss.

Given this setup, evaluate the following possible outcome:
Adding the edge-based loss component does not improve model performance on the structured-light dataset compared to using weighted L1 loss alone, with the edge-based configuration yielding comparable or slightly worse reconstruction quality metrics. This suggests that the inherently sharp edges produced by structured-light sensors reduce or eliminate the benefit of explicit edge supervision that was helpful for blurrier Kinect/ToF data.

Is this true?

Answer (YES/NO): YES